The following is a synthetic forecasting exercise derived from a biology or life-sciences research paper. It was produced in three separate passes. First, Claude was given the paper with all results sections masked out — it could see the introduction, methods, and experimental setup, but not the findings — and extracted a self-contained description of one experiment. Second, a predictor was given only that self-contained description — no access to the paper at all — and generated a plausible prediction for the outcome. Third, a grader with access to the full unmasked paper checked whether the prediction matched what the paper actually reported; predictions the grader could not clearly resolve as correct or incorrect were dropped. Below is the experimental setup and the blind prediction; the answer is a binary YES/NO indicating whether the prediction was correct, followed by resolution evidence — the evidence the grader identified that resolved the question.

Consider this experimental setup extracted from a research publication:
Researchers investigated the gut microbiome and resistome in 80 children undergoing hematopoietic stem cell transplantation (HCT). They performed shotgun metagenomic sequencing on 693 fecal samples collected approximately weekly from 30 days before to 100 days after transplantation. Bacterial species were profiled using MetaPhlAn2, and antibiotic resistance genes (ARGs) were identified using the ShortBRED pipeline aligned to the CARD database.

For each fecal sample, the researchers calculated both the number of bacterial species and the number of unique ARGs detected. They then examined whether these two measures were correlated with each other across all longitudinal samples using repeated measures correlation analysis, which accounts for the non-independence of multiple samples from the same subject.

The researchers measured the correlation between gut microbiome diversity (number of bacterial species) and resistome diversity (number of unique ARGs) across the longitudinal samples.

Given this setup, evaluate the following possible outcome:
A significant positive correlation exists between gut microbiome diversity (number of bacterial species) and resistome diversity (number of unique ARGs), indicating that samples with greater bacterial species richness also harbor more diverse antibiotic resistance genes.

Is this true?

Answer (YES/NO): YES